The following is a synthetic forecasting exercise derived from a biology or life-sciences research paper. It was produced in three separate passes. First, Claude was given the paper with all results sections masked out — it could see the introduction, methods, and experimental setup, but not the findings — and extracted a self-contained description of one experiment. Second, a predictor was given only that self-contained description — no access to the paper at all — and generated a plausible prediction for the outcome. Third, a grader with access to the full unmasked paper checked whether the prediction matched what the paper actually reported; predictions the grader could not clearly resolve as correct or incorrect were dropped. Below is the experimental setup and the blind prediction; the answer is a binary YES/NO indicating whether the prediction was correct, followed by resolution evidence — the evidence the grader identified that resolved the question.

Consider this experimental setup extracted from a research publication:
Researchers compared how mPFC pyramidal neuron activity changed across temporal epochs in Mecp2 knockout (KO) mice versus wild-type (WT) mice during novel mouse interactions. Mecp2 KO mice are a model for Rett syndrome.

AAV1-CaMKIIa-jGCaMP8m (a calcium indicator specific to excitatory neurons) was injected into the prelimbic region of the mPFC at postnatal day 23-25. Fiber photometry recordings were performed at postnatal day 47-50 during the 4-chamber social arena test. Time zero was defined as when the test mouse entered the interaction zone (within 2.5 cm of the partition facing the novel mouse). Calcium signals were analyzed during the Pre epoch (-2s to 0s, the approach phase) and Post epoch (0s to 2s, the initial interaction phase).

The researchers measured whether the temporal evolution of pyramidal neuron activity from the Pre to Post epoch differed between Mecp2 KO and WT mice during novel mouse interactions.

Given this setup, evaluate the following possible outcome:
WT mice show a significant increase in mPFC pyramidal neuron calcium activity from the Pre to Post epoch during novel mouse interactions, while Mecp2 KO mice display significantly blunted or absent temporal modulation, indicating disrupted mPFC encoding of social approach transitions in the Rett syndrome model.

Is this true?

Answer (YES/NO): YES